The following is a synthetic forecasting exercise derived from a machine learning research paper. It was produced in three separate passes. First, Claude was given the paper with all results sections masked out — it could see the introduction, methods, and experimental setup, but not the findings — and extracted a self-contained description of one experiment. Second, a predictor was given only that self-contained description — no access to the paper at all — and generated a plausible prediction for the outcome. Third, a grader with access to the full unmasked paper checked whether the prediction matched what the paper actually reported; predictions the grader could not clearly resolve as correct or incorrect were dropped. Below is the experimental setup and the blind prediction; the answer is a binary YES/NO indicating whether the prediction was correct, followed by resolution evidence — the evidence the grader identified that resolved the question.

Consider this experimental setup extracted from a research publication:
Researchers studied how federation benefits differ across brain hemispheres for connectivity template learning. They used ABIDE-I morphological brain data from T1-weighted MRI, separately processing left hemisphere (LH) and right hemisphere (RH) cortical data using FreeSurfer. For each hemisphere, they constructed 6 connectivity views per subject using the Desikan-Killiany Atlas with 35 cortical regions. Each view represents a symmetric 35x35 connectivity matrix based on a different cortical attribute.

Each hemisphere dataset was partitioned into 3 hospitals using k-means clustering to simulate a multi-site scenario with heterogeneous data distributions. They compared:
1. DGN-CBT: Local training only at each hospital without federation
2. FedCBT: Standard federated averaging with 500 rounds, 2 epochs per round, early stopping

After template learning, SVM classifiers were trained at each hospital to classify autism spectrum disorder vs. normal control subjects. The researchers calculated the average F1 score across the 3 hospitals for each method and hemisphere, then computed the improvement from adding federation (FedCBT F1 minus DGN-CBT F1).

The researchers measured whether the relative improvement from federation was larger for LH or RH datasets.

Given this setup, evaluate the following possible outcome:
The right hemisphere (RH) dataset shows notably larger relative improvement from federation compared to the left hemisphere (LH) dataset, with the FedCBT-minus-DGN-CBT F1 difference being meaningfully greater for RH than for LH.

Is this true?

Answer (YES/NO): YES